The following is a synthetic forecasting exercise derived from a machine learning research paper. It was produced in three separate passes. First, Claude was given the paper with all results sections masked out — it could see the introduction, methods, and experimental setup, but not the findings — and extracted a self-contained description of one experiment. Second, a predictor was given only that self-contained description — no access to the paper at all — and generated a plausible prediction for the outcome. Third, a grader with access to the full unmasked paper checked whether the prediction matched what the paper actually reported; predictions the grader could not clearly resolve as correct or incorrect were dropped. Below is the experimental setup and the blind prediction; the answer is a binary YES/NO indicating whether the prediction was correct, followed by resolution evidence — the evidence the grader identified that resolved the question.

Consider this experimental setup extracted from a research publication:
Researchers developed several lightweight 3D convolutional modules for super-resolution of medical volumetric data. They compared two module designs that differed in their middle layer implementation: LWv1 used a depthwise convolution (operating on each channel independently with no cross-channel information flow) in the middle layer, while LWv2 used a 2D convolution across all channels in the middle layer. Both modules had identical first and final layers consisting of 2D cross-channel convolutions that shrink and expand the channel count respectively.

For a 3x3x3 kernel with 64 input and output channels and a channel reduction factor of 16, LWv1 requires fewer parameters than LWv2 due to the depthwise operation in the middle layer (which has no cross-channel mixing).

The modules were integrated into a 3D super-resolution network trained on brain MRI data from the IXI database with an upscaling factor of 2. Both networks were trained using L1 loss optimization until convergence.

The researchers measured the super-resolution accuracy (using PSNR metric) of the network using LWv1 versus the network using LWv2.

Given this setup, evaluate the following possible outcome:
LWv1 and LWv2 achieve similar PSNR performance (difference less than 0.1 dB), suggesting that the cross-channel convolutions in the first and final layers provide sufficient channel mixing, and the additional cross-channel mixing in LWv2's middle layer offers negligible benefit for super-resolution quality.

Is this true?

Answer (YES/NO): NO